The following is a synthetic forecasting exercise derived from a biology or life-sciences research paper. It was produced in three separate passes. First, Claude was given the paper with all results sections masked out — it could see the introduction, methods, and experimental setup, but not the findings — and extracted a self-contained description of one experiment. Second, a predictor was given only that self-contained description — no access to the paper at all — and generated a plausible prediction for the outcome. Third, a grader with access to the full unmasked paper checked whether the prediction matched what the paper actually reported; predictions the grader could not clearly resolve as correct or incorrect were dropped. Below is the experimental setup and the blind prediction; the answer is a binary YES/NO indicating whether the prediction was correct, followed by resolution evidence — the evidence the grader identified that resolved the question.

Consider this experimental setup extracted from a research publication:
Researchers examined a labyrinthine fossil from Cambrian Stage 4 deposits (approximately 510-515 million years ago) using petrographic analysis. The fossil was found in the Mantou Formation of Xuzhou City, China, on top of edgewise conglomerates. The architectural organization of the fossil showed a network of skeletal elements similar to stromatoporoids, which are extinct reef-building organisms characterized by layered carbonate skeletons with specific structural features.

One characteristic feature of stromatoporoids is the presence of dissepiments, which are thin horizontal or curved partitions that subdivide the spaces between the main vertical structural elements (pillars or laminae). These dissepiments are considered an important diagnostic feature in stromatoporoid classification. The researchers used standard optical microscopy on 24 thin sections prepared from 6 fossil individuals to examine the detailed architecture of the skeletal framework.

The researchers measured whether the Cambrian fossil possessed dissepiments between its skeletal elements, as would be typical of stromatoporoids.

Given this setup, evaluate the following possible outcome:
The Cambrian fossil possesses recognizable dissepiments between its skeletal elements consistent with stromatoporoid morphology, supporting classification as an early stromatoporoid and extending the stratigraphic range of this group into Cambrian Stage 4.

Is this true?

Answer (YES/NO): NO